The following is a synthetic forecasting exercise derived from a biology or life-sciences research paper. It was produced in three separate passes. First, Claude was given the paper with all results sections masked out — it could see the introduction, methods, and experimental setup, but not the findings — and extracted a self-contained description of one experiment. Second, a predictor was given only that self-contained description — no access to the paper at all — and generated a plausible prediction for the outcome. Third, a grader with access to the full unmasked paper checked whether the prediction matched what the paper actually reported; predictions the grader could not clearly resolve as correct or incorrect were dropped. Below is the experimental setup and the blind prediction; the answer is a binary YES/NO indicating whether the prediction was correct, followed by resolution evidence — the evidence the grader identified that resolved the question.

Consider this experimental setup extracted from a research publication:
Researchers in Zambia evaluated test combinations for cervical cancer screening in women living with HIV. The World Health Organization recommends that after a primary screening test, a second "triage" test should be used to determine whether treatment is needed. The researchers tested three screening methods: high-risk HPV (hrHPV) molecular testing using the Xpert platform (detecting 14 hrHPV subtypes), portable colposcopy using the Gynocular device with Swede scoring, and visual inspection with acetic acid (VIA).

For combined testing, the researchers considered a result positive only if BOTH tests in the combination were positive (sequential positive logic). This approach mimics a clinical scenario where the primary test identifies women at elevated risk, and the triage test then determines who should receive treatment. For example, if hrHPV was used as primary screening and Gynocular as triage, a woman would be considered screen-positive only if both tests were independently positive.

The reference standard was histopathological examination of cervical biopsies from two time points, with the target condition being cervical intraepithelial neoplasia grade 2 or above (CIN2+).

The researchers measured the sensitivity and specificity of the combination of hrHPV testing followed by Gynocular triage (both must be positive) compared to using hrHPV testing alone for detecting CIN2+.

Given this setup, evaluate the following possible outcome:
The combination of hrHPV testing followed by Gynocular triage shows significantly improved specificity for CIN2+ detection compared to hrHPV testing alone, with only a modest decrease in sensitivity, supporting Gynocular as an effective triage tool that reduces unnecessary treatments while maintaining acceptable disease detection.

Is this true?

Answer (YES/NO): NO